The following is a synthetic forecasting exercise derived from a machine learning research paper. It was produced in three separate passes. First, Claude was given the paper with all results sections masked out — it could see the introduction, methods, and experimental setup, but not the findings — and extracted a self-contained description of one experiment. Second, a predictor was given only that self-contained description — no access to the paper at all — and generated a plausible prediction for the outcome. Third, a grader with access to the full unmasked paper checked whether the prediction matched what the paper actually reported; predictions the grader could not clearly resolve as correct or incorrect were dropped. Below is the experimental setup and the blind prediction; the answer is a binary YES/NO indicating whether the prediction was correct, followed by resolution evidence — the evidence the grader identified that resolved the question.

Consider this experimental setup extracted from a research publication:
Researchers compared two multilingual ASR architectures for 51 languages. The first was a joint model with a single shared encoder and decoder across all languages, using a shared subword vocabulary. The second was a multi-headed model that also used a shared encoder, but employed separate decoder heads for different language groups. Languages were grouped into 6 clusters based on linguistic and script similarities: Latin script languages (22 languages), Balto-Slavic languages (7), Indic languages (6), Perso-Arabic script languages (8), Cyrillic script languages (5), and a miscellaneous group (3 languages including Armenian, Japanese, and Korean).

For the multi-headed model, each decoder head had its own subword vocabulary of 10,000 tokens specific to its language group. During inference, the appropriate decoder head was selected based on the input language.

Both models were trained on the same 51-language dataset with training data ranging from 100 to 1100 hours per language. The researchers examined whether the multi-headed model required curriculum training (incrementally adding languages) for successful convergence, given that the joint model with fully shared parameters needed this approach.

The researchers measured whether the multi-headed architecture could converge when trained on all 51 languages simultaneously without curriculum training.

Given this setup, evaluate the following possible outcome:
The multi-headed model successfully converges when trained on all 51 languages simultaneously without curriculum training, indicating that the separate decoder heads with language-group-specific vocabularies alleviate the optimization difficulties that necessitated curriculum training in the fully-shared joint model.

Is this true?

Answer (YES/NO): YES